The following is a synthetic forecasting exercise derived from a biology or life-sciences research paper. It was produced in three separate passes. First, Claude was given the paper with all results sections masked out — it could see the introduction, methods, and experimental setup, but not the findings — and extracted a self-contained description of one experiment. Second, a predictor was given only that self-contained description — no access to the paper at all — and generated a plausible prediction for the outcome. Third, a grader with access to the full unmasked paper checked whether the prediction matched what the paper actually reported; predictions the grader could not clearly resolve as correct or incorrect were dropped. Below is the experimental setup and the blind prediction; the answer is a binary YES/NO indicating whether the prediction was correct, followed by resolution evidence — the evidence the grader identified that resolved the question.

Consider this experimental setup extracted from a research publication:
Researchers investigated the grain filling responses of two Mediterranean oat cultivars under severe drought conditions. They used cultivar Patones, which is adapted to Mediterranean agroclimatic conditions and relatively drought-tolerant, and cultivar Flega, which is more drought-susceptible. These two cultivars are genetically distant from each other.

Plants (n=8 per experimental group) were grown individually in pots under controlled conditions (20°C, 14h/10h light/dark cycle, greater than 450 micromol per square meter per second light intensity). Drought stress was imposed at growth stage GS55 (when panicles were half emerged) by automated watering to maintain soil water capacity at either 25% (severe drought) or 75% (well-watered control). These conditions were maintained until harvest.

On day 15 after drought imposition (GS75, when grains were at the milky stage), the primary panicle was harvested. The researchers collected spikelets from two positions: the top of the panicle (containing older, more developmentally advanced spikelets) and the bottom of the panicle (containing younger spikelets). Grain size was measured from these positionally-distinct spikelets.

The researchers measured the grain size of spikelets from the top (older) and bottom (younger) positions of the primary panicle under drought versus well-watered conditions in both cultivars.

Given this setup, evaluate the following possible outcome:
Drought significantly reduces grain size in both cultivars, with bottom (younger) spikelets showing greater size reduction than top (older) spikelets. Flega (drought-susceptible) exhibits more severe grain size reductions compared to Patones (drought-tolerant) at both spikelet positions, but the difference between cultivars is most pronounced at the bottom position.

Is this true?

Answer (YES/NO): NO